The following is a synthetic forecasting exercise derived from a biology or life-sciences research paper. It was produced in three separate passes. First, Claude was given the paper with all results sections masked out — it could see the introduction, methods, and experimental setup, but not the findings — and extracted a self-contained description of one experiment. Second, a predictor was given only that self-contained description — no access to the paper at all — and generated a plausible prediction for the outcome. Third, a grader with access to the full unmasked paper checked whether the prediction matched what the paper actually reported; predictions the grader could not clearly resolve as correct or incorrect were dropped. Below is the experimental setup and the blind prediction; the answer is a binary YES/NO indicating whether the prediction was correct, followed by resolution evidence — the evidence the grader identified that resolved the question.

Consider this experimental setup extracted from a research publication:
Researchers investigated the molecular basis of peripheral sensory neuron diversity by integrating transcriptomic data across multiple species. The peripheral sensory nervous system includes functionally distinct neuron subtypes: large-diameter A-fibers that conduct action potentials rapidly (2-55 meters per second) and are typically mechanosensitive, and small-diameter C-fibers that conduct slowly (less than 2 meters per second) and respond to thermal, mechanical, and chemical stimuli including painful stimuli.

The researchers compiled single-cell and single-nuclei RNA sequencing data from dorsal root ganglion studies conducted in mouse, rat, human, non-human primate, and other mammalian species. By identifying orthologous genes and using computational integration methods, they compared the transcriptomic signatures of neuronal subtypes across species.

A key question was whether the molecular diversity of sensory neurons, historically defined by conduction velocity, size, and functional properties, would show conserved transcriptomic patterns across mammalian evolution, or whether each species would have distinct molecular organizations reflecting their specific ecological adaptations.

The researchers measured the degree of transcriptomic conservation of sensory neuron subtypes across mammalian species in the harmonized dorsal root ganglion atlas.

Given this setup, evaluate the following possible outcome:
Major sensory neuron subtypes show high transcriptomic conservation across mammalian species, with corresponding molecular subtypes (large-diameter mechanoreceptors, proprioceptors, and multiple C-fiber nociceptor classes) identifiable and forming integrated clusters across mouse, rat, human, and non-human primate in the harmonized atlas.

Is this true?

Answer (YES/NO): YES